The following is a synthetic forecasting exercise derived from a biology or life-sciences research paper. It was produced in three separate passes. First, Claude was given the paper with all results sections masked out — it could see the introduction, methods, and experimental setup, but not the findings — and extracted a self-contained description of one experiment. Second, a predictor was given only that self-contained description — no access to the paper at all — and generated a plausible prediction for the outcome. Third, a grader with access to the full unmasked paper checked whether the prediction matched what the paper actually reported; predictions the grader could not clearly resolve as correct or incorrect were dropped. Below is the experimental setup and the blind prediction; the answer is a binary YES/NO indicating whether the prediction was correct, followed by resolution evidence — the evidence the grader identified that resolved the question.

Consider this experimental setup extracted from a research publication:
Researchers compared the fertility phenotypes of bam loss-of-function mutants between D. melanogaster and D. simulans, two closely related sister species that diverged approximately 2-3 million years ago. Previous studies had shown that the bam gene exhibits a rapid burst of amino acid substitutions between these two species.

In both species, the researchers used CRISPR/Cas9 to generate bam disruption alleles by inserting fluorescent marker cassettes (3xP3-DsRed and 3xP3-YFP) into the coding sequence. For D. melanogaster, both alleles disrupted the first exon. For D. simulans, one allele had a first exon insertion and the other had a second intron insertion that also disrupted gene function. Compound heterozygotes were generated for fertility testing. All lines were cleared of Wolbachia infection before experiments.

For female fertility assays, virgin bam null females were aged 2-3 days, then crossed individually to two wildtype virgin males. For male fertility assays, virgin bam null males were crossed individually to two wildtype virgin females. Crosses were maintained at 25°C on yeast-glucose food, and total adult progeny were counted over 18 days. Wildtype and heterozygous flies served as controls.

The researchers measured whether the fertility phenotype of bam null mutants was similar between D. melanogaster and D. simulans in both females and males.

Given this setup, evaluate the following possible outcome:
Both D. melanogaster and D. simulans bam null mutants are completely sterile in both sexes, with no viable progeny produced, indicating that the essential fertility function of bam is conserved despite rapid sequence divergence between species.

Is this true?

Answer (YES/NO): YES